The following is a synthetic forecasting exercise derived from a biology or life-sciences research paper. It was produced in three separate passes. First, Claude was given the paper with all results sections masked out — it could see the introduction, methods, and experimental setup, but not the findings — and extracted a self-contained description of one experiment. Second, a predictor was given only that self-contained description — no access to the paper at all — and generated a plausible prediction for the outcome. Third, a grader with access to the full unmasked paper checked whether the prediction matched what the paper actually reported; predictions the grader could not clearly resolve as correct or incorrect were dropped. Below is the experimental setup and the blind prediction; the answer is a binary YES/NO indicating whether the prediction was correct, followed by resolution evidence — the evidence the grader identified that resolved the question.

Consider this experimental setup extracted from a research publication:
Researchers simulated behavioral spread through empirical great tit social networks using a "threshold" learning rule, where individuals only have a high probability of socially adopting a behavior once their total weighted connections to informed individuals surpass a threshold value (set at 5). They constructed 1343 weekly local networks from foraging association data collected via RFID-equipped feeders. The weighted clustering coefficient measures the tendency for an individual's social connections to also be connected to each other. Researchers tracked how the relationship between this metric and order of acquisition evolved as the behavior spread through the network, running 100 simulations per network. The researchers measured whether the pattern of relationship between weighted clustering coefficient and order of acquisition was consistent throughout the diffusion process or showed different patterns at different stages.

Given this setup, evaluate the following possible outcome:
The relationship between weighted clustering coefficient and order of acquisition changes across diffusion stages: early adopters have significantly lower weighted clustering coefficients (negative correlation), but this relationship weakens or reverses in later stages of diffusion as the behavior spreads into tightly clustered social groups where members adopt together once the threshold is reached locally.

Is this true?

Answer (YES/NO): NO